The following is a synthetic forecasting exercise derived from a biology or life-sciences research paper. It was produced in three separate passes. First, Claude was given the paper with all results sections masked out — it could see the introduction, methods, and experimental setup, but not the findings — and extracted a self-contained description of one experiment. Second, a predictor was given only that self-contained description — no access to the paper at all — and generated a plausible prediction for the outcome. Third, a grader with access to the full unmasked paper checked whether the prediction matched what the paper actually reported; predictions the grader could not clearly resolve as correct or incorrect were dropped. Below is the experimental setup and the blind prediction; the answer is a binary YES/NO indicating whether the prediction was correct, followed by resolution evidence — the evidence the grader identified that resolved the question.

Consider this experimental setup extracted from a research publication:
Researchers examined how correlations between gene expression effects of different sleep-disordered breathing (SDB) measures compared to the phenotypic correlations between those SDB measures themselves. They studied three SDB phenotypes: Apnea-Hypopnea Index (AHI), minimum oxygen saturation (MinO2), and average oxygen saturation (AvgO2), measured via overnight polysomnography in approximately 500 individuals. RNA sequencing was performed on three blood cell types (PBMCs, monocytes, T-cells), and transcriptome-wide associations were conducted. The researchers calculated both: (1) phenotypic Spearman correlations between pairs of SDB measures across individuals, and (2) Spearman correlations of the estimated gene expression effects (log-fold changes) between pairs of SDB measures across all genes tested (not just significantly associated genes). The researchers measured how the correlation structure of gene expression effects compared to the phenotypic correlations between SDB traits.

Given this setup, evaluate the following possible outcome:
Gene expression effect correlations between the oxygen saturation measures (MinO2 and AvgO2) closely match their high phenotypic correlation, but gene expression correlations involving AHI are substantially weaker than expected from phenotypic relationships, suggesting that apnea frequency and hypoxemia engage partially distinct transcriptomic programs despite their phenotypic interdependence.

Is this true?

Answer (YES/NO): NO